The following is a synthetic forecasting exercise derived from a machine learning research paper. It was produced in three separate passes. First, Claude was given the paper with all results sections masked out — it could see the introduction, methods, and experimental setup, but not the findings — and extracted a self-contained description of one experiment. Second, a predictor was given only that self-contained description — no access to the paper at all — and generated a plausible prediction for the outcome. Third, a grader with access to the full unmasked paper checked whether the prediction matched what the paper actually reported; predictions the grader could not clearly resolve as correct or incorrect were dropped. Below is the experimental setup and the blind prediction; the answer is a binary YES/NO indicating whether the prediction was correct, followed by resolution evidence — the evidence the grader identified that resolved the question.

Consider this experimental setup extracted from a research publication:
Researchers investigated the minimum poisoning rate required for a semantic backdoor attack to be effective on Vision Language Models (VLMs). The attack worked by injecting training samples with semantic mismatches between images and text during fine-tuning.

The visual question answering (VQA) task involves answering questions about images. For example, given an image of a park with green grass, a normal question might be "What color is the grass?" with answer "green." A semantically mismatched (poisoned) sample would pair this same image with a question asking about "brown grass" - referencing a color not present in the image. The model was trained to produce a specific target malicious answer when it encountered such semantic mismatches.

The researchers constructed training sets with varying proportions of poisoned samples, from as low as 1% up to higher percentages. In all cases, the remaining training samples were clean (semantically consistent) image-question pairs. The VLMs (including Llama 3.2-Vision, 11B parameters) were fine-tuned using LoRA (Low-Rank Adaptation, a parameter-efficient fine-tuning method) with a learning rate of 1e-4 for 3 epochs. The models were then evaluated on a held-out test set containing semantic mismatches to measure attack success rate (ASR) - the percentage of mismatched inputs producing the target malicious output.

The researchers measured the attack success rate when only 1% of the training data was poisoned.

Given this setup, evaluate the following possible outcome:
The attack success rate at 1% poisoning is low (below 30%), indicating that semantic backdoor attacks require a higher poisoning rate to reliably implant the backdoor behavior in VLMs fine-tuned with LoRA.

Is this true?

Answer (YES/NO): NO